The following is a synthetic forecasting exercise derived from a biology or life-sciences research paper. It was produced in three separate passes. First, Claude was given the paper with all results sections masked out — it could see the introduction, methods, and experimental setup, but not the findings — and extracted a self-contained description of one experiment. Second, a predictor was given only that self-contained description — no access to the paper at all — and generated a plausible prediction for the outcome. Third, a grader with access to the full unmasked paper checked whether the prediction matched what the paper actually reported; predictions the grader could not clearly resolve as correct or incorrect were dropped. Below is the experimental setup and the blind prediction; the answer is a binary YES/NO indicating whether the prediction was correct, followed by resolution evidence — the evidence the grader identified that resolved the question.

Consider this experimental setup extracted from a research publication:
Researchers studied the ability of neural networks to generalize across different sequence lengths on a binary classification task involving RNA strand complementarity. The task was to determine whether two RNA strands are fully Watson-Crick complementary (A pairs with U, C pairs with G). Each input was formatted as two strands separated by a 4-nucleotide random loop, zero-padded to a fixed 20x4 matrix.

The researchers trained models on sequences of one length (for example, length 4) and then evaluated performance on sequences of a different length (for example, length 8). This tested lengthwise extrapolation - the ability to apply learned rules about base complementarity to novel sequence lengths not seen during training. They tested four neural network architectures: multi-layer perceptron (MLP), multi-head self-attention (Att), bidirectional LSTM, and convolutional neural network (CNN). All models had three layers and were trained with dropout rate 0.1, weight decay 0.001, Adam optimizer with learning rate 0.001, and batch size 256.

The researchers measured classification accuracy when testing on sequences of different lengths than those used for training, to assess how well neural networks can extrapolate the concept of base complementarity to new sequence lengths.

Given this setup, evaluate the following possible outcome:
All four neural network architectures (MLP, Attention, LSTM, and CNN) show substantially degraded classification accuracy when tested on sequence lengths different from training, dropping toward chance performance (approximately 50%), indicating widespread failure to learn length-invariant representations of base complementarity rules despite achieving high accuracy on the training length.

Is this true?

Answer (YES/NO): NO